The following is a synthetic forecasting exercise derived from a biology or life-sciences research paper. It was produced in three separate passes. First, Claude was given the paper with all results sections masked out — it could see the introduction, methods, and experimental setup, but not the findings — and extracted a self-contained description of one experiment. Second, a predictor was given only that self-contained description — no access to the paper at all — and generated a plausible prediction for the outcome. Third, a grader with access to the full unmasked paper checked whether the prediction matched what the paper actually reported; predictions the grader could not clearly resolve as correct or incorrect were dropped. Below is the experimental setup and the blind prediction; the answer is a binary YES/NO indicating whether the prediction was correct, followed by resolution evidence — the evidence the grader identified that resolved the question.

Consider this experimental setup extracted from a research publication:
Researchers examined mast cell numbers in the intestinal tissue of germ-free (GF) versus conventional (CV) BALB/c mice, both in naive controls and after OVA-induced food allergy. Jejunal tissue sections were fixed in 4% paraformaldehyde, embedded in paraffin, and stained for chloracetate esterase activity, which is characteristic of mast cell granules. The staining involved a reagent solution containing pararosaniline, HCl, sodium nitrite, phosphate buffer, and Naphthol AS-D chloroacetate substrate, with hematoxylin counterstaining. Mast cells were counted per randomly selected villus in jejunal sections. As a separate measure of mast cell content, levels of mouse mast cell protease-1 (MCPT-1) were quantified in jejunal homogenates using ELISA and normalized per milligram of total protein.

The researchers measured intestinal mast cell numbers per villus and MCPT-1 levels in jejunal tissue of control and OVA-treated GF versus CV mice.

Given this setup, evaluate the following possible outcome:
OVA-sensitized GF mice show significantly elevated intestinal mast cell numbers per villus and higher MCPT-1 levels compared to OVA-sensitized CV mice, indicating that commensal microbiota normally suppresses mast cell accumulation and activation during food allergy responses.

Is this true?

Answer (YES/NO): NO